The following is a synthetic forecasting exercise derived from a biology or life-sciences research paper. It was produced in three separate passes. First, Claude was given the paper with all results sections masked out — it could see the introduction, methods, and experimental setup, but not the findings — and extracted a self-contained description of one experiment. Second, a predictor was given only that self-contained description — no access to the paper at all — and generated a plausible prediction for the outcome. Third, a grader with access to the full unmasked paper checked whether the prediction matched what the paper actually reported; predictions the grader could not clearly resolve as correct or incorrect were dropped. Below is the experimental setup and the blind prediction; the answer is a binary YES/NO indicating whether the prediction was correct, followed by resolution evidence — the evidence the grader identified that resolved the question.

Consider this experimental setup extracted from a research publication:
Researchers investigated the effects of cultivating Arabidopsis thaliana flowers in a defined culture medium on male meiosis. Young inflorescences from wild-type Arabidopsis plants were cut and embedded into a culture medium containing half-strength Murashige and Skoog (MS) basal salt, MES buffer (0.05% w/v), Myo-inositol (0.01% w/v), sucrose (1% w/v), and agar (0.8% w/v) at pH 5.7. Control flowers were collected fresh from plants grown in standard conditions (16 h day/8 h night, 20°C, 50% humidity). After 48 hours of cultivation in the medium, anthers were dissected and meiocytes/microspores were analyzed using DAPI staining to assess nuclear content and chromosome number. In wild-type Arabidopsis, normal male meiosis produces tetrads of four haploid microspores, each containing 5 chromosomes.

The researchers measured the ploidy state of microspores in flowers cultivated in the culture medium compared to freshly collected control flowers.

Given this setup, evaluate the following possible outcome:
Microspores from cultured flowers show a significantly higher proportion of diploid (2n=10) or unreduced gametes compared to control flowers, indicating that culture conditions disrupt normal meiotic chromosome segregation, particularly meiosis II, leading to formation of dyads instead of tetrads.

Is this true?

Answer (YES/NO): NO